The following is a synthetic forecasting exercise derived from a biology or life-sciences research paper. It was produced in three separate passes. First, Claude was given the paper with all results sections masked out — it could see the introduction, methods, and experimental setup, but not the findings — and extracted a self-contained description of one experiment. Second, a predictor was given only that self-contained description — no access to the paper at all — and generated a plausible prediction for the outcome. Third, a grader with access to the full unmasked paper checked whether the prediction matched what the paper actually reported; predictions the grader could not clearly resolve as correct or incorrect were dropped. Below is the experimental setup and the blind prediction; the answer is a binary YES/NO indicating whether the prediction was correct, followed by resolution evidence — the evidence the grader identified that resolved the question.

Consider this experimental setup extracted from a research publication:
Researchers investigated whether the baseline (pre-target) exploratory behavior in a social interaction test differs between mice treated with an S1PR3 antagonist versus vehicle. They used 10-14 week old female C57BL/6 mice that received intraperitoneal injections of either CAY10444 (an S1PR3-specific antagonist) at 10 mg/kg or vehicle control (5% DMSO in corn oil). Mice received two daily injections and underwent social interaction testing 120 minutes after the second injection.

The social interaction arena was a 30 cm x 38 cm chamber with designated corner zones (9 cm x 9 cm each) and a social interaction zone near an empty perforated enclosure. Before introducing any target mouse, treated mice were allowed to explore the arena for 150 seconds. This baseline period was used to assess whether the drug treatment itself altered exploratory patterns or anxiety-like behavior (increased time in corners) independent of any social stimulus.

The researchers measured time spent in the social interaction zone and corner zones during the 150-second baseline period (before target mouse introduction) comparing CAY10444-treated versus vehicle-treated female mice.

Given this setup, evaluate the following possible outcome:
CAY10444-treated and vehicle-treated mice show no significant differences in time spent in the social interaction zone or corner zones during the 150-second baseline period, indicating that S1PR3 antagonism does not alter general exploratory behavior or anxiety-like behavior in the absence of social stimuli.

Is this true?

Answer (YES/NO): NO